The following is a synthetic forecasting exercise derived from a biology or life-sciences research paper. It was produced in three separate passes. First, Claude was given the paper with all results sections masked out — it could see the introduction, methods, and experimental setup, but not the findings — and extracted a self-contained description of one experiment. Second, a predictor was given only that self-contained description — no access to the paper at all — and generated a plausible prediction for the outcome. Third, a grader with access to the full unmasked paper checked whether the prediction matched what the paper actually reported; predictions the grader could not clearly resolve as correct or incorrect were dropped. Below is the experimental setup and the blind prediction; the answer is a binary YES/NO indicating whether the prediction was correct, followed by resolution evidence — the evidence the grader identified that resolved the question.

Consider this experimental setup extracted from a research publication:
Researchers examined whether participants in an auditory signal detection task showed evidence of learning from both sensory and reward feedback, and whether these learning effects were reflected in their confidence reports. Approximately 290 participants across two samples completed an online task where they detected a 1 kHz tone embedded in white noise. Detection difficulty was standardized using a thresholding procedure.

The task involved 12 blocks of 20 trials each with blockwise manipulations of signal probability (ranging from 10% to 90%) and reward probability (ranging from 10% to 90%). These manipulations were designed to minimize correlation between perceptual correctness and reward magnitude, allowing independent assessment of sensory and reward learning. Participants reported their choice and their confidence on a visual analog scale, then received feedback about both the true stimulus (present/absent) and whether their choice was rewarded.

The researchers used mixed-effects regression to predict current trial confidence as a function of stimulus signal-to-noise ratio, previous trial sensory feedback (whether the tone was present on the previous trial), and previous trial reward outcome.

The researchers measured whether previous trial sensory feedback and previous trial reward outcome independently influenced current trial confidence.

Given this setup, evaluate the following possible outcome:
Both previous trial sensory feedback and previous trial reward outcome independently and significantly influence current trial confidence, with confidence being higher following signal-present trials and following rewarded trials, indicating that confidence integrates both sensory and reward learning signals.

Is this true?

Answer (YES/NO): NO